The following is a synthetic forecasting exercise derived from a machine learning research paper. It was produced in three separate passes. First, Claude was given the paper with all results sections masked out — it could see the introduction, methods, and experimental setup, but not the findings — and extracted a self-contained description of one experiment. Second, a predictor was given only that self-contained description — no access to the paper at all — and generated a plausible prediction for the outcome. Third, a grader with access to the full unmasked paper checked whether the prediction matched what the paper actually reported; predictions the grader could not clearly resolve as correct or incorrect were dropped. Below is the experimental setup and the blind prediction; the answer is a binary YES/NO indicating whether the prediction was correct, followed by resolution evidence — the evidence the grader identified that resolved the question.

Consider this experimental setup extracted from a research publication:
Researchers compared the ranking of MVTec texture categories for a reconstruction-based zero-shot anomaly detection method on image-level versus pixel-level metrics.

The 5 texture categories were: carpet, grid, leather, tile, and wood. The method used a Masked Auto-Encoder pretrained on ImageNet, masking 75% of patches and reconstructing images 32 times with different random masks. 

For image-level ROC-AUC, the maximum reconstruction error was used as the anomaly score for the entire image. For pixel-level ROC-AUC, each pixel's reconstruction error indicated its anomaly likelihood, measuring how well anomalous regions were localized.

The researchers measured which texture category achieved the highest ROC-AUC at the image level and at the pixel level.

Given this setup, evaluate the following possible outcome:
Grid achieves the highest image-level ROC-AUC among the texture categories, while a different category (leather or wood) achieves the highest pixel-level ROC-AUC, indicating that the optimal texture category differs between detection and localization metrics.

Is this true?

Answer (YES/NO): NO